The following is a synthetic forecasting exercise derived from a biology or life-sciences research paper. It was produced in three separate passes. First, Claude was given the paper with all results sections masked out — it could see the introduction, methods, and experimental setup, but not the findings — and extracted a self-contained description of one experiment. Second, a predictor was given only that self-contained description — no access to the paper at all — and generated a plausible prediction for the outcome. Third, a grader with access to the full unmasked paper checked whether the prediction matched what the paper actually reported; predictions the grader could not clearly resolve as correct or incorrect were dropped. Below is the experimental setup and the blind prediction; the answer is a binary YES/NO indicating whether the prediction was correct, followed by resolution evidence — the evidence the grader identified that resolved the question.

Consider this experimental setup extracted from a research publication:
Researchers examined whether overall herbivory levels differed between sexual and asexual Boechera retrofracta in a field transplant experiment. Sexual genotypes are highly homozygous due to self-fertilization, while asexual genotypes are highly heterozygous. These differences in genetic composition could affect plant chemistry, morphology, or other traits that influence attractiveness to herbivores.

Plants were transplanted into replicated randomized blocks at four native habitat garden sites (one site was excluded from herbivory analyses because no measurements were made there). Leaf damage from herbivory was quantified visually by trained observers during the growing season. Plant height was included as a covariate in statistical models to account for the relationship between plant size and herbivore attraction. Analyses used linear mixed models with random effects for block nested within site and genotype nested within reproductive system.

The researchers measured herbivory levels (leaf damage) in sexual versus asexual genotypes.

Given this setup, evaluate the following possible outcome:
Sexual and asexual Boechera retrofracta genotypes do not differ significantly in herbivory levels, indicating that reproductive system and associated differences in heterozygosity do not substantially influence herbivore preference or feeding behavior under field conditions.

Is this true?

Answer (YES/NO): NO